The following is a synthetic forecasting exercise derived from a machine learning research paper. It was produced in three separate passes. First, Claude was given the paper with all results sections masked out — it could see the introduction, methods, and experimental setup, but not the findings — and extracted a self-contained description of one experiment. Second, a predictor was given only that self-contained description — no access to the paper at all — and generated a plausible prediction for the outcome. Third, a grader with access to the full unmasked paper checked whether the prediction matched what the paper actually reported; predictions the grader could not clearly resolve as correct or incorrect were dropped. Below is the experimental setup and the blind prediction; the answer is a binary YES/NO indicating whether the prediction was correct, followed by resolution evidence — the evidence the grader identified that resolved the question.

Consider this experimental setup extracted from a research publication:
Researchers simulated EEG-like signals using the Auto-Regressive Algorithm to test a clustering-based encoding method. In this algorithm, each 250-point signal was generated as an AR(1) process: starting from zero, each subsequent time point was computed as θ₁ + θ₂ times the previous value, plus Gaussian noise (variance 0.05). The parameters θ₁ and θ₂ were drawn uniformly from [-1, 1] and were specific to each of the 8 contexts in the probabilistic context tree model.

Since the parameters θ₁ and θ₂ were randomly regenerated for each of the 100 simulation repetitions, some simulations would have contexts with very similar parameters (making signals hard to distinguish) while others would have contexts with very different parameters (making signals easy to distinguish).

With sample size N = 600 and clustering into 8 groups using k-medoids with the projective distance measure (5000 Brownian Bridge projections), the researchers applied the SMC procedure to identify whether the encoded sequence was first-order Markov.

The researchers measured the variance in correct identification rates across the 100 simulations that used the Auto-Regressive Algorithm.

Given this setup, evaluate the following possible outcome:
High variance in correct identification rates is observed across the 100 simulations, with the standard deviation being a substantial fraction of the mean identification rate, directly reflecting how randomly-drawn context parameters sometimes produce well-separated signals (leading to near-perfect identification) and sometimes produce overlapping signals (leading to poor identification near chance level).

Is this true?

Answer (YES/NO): NO